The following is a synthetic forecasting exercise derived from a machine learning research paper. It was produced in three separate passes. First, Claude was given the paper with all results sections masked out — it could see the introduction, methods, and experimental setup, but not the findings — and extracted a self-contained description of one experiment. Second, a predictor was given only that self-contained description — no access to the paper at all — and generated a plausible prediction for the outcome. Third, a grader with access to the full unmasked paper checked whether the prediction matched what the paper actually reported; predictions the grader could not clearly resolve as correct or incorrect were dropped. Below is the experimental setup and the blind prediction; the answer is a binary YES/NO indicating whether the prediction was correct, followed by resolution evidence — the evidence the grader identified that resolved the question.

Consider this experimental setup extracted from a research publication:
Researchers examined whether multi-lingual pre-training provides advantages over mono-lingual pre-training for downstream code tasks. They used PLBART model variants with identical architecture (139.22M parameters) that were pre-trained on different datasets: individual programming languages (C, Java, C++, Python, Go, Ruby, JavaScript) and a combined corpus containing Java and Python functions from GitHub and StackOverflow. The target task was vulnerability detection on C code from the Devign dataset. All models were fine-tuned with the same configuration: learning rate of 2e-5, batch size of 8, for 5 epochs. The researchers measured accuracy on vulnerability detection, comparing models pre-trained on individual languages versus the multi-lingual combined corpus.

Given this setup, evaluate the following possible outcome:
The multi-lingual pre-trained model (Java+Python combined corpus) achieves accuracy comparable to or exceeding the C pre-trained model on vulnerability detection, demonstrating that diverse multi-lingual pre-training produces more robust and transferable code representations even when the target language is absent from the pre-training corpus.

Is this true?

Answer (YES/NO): YES